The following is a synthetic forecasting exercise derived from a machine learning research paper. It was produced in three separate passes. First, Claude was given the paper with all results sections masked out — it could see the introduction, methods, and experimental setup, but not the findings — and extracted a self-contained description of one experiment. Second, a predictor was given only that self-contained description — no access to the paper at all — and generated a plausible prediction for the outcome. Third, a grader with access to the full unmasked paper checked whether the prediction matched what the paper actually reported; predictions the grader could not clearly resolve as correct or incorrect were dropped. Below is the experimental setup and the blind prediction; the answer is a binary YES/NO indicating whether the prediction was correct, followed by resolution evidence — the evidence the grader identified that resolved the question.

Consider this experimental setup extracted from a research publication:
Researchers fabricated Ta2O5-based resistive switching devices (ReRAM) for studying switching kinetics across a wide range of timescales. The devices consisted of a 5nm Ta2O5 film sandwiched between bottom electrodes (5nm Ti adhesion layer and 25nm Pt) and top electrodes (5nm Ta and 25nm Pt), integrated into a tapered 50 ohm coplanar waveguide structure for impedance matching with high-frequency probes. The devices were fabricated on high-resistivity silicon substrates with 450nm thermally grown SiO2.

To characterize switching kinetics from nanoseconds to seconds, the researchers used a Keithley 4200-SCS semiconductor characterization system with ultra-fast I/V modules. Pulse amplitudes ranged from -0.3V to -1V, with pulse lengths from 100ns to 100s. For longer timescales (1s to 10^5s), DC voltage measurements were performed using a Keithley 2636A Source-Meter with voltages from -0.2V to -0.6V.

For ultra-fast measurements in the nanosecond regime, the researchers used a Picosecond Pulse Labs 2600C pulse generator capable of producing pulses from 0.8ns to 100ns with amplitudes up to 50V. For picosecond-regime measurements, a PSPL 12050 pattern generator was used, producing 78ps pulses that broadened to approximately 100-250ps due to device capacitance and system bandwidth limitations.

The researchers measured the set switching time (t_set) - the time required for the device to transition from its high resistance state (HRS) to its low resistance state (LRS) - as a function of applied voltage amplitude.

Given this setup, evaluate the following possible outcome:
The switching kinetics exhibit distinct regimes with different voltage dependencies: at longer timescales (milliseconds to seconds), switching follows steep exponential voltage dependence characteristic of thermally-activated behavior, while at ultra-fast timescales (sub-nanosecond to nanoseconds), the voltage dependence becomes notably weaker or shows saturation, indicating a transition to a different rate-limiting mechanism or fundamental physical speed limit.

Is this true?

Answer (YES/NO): NO